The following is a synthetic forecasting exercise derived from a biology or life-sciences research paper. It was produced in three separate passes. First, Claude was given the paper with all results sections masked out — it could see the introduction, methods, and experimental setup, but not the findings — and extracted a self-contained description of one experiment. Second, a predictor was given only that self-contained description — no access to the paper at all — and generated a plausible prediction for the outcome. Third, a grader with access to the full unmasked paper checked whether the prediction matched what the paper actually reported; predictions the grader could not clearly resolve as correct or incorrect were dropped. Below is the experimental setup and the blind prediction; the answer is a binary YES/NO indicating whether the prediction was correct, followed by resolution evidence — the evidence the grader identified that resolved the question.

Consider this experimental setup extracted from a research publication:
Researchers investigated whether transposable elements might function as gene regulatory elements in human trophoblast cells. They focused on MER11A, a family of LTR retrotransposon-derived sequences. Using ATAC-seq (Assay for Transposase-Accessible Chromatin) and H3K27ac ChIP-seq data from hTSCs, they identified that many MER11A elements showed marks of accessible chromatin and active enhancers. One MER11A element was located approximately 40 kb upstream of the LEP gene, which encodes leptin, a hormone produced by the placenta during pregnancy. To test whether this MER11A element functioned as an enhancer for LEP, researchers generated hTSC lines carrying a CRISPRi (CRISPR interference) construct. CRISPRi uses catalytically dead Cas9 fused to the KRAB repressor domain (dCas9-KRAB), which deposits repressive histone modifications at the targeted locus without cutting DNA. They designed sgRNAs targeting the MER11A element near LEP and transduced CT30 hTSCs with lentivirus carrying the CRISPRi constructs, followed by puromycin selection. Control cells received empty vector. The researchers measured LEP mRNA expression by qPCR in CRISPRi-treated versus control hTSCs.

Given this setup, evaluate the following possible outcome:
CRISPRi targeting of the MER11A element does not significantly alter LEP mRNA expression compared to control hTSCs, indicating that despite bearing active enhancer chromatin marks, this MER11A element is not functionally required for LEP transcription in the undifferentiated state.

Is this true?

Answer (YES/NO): NO